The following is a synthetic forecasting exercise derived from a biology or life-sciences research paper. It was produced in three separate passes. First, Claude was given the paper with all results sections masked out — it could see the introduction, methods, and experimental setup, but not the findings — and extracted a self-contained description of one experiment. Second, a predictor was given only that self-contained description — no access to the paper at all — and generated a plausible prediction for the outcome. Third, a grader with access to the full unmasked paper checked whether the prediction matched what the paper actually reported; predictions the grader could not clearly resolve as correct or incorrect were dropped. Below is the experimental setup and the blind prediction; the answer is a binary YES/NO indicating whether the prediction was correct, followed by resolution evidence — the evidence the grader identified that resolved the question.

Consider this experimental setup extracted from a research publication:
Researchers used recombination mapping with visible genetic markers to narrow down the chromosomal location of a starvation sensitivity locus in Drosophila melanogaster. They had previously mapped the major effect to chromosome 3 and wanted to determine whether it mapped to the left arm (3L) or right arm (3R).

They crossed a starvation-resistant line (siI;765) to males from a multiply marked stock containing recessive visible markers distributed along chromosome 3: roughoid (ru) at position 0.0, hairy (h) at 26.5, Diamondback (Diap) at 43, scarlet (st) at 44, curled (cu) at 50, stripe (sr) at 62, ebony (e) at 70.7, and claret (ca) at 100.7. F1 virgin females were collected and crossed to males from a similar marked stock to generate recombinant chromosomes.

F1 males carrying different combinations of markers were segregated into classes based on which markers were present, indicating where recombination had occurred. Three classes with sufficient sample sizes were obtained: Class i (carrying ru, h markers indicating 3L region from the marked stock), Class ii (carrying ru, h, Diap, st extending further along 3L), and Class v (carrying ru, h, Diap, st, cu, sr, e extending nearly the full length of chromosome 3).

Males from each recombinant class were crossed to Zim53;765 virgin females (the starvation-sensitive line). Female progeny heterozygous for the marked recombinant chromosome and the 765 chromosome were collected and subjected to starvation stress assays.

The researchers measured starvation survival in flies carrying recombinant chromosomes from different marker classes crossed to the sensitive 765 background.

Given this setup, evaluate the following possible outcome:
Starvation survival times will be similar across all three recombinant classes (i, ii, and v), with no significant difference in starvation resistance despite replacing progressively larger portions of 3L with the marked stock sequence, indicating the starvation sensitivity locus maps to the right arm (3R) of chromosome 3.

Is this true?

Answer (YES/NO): NO